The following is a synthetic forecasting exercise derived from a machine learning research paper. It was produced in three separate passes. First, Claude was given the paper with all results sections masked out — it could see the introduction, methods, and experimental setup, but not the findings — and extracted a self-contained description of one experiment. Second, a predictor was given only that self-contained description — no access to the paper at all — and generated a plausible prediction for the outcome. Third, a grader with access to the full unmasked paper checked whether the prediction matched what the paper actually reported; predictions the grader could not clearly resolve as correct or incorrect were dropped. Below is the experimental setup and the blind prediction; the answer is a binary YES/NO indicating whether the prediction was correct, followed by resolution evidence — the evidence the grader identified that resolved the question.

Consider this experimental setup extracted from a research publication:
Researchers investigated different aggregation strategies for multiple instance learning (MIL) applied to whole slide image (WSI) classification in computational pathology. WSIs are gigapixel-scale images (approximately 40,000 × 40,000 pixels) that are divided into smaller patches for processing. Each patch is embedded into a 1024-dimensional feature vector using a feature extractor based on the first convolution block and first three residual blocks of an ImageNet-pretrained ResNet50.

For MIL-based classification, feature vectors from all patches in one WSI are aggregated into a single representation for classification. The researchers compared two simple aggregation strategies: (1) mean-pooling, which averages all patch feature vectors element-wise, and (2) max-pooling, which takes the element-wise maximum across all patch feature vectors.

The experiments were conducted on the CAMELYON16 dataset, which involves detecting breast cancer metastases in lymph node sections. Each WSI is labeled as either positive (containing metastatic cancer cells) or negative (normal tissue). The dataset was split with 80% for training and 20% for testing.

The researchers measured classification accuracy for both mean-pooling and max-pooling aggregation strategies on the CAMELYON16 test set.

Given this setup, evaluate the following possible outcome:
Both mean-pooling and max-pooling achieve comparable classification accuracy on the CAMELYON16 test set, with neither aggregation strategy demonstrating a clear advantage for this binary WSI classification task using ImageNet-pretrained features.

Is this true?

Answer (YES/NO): NO